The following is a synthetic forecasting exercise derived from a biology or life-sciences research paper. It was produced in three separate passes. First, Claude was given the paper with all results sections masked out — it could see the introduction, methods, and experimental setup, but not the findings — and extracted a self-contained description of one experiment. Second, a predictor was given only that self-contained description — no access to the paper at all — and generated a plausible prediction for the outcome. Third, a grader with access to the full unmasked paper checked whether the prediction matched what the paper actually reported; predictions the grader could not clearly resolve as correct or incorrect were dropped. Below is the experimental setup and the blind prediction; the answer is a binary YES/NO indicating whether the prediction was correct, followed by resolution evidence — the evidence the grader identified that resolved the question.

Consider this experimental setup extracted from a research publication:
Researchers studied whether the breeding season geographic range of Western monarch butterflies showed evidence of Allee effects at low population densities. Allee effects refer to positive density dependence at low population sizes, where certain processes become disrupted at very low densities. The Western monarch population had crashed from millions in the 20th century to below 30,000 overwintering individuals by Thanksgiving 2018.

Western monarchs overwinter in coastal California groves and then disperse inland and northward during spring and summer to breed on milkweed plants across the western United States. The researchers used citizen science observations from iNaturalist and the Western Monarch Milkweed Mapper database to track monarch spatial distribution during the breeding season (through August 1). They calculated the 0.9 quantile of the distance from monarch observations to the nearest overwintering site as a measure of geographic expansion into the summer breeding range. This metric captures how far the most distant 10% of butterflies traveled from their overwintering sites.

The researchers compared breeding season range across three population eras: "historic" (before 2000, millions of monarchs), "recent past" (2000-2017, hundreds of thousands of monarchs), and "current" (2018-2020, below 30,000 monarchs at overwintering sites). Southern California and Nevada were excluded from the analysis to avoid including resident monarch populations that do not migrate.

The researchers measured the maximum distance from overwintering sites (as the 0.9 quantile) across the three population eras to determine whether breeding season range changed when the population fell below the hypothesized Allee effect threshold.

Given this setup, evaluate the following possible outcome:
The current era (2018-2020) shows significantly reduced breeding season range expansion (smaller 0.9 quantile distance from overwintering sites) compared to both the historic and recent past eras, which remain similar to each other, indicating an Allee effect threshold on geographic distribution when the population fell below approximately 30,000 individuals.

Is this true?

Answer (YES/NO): YES